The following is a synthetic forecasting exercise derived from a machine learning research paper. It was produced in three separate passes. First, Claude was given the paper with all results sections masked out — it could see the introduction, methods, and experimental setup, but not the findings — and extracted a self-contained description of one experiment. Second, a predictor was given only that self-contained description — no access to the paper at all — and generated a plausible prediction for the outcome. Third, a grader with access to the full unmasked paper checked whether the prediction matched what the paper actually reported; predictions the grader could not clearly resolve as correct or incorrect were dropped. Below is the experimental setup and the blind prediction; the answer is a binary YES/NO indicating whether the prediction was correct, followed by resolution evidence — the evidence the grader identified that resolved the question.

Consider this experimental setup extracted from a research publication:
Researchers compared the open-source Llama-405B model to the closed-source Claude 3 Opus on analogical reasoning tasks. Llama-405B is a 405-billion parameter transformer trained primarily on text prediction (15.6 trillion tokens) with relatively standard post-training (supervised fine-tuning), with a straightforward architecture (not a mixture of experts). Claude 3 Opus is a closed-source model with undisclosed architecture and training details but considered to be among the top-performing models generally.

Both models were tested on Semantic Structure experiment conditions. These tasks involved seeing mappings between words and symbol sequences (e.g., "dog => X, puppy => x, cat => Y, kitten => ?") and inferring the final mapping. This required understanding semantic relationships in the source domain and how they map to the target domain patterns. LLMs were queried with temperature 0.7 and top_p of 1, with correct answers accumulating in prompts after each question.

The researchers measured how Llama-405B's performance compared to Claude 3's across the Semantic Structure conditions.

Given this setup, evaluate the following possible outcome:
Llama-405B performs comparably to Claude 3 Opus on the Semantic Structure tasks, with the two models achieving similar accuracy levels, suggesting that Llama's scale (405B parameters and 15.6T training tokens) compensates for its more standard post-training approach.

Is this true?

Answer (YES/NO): NO